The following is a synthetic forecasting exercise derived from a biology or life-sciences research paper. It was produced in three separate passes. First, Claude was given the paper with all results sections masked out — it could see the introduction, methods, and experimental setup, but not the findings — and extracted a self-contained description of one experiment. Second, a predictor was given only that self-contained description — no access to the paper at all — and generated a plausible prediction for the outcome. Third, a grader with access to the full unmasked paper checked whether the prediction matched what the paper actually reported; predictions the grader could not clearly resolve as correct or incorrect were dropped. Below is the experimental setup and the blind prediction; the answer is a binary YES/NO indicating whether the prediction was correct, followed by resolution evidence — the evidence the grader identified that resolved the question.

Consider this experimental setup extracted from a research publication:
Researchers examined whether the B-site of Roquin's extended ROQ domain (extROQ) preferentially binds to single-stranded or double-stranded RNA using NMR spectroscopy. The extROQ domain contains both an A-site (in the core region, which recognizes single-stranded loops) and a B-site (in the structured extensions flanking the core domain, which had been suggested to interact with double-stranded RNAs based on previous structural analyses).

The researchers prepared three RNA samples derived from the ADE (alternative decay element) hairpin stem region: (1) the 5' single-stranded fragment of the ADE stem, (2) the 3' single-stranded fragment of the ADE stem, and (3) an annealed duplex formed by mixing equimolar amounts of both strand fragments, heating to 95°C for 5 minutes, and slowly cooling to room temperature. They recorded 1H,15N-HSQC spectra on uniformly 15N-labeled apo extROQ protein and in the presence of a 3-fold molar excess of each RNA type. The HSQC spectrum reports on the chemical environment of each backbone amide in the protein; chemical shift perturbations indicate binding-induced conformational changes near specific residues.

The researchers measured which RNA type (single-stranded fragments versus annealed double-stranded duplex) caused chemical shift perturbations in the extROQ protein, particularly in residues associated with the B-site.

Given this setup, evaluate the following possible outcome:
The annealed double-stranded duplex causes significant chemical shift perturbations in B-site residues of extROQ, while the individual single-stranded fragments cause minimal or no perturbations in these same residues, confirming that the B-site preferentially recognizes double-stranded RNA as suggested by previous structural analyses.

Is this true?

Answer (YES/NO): NO